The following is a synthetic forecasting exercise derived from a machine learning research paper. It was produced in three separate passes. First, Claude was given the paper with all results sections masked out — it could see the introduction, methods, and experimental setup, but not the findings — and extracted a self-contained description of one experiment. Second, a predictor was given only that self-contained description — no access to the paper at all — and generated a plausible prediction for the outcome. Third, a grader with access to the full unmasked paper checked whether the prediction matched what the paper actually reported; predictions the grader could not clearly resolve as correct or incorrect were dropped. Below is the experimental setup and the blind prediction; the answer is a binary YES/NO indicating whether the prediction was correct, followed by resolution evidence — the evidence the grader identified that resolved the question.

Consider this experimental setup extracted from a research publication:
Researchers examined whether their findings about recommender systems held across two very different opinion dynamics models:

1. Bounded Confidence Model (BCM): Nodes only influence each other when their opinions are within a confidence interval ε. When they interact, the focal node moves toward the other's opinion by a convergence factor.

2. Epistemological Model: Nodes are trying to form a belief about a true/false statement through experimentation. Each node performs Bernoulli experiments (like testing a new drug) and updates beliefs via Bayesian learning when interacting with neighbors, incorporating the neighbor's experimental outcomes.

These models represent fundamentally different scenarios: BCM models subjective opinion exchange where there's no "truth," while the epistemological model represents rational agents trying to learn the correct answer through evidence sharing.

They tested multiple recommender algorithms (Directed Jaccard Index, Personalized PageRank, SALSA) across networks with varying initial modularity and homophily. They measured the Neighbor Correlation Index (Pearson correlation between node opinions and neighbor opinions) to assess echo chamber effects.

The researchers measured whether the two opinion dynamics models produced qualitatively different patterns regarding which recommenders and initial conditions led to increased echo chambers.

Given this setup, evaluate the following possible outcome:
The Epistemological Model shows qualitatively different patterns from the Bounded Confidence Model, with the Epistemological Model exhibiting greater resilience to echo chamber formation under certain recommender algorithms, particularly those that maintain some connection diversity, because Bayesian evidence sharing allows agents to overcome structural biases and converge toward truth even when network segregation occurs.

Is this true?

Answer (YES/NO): NO